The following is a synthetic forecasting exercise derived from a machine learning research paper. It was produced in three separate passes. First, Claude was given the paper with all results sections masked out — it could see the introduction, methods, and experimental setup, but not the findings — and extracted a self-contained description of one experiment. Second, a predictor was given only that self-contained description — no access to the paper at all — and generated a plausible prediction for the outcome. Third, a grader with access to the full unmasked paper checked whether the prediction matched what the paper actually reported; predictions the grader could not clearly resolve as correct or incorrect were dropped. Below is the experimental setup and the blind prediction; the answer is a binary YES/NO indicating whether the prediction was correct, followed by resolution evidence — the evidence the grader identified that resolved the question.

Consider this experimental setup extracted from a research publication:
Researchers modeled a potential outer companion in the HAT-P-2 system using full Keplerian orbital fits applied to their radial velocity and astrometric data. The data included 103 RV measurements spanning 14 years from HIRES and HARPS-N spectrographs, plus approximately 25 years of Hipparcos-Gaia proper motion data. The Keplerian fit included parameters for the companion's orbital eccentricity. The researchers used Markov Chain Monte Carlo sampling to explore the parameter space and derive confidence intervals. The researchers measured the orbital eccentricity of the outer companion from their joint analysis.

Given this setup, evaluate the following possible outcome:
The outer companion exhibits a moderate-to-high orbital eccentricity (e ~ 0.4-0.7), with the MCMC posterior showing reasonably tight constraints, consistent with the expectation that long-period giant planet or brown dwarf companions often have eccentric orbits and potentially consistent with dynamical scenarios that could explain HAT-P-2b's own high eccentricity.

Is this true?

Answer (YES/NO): NO